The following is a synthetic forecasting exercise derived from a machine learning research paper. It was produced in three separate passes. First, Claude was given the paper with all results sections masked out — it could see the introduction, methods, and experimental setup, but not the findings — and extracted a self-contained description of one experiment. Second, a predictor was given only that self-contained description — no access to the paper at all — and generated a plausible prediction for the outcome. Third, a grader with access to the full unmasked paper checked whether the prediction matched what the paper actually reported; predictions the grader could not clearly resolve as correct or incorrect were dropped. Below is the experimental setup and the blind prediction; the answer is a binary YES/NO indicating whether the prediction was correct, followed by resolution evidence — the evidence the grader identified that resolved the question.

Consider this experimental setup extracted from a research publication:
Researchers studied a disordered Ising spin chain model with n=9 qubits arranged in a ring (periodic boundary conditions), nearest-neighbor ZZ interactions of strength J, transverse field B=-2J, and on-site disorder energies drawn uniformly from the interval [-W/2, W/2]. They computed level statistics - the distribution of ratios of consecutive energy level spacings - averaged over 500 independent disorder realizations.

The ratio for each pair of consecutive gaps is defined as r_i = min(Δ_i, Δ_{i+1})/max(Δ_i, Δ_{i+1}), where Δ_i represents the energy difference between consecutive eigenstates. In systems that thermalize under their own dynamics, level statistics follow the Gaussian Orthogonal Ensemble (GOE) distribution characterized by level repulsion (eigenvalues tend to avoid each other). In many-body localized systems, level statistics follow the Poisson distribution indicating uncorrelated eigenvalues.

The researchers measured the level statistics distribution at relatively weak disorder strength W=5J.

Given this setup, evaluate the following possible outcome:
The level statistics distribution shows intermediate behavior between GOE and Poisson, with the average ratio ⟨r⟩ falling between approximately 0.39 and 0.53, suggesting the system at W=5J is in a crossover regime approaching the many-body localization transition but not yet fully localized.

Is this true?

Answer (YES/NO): NO